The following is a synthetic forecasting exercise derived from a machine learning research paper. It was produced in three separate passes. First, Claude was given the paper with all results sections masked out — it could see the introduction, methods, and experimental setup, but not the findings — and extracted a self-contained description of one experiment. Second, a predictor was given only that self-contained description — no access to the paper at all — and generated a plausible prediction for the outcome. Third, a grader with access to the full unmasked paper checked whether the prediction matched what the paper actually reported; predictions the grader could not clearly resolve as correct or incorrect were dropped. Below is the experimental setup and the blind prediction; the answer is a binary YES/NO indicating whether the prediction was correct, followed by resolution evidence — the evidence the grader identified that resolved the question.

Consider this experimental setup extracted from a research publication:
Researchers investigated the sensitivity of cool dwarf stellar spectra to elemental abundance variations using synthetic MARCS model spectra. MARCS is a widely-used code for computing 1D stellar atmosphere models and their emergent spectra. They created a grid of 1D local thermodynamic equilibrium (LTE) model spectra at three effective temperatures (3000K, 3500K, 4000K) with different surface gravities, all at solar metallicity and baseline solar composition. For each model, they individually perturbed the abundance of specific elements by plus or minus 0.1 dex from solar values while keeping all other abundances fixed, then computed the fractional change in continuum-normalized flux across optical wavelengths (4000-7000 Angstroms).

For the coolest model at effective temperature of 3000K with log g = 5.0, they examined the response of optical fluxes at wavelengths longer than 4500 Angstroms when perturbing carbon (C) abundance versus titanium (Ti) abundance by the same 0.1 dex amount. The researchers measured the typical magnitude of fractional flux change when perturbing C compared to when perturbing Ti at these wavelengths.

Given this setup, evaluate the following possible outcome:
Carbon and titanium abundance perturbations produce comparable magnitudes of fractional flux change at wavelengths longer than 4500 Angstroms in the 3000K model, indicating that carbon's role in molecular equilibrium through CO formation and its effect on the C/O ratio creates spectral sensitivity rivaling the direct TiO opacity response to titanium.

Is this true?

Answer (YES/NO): NO